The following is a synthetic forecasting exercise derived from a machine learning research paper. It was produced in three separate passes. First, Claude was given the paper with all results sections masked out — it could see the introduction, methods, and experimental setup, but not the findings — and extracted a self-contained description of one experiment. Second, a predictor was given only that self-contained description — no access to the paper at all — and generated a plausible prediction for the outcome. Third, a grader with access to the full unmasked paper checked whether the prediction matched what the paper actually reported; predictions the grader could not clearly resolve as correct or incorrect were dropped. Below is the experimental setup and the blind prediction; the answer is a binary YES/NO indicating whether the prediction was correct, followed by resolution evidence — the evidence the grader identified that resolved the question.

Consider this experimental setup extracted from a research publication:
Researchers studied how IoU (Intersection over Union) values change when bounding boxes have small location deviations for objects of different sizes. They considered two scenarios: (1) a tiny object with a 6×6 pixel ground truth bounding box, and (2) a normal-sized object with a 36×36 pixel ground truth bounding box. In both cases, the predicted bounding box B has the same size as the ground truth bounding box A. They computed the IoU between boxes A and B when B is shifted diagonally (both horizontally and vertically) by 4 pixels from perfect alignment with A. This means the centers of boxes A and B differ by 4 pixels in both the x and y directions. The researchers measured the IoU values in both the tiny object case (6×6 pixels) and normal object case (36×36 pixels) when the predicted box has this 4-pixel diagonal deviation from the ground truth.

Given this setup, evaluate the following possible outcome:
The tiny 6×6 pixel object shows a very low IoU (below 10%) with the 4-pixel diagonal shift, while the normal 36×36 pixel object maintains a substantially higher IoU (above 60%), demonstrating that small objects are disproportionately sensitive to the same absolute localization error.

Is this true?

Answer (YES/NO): YES